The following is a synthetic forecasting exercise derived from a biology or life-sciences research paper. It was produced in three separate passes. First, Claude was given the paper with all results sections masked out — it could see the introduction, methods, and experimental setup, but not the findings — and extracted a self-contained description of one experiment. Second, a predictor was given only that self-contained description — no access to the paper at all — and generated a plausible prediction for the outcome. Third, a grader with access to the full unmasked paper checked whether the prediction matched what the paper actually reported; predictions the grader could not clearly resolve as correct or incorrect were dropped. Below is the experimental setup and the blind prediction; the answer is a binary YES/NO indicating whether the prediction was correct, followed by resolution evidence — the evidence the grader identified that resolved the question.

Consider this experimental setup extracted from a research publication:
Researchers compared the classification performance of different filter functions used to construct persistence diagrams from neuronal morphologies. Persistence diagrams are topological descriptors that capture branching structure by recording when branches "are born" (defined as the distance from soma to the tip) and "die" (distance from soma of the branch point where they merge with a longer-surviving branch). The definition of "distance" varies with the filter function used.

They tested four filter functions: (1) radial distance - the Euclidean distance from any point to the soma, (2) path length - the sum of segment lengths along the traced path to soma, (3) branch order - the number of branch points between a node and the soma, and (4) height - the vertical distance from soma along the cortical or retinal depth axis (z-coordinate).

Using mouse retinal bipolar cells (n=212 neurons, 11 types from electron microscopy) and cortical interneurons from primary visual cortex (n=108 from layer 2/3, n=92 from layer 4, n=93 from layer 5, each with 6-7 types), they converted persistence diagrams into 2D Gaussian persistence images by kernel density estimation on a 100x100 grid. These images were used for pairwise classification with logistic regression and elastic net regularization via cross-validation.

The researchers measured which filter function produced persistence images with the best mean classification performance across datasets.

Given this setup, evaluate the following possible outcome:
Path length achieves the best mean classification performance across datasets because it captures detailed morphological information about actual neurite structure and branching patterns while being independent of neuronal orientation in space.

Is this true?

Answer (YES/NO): NO